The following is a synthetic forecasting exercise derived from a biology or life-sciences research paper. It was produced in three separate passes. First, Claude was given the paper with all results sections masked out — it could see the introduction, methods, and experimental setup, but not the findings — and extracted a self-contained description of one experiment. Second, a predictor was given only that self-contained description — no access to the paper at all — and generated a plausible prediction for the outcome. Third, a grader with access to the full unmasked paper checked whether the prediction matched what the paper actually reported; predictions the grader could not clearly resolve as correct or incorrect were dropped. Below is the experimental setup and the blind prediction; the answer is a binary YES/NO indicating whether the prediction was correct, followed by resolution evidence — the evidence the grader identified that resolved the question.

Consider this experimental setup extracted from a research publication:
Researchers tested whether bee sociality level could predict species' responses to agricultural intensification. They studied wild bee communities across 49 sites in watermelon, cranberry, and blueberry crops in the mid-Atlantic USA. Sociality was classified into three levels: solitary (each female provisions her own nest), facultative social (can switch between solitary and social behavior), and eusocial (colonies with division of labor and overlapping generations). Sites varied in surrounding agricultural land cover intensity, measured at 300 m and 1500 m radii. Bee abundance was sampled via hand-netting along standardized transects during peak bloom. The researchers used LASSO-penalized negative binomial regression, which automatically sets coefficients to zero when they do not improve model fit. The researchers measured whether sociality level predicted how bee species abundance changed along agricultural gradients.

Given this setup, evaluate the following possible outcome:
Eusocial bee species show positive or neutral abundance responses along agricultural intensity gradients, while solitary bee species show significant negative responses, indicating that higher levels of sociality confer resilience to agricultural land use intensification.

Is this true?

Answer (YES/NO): NO